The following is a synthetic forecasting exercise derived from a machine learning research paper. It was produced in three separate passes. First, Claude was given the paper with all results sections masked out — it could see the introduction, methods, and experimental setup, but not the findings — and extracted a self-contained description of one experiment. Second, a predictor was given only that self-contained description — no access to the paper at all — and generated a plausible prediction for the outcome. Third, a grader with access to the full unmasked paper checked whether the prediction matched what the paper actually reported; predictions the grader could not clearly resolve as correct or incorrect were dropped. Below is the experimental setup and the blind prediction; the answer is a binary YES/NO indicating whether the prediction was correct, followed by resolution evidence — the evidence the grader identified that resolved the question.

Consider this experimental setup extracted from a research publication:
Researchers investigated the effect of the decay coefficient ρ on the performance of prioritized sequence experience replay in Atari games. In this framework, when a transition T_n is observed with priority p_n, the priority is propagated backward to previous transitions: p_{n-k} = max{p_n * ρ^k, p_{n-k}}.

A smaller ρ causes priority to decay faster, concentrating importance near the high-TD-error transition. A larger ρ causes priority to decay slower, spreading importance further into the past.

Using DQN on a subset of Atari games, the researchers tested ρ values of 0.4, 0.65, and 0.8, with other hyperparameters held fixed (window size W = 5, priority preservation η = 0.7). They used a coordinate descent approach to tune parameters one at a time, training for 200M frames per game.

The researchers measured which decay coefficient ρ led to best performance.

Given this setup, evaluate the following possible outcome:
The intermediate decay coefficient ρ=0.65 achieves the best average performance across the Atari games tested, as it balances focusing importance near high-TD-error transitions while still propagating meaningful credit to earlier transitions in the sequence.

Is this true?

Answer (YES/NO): NO